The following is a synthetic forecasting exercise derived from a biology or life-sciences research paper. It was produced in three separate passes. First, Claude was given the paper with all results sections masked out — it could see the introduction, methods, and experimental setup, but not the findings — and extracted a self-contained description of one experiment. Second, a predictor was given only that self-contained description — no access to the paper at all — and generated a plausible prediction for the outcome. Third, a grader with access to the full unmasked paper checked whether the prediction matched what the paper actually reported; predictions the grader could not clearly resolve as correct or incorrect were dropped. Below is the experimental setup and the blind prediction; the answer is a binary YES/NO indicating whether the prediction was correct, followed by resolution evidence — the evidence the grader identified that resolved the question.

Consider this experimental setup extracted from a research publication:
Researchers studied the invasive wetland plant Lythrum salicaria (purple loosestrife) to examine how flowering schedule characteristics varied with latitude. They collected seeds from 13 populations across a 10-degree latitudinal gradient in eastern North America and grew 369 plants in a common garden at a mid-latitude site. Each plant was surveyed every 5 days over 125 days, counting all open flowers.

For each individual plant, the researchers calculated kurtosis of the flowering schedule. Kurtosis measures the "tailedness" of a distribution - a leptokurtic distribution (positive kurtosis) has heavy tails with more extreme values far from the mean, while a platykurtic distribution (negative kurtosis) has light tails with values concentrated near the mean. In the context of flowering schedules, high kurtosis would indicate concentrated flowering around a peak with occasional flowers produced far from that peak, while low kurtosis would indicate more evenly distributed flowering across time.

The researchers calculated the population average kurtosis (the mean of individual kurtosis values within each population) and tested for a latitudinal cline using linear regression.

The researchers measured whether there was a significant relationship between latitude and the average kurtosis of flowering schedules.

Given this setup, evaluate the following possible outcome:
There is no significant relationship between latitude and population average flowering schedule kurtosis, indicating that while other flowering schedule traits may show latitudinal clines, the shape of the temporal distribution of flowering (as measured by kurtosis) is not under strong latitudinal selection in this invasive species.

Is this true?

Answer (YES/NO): NO